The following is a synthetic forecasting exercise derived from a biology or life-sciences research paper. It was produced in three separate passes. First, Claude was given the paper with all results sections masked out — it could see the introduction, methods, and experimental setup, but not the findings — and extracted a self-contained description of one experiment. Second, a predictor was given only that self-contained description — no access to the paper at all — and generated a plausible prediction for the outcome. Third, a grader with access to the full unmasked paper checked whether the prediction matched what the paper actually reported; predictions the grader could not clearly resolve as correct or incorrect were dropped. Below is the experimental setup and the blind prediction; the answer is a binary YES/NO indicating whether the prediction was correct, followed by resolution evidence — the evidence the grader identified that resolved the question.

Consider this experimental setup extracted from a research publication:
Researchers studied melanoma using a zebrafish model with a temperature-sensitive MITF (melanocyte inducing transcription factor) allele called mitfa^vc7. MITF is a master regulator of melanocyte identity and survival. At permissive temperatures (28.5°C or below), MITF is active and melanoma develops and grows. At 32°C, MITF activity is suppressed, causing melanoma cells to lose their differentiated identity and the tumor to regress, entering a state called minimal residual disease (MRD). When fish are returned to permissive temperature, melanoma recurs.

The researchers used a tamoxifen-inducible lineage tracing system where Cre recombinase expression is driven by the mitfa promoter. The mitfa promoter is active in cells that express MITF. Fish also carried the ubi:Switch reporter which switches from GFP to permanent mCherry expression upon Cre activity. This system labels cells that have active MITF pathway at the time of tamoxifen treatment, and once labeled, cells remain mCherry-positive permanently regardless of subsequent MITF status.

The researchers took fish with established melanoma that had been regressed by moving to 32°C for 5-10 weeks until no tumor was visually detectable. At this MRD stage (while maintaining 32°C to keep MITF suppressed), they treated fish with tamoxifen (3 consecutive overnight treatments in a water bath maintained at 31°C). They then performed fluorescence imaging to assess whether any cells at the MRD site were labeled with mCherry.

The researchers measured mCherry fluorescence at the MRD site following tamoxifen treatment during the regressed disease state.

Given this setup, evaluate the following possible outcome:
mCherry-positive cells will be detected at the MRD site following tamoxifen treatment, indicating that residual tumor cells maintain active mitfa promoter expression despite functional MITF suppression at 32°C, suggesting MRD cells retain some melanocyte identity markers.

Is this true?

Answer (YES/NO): YES